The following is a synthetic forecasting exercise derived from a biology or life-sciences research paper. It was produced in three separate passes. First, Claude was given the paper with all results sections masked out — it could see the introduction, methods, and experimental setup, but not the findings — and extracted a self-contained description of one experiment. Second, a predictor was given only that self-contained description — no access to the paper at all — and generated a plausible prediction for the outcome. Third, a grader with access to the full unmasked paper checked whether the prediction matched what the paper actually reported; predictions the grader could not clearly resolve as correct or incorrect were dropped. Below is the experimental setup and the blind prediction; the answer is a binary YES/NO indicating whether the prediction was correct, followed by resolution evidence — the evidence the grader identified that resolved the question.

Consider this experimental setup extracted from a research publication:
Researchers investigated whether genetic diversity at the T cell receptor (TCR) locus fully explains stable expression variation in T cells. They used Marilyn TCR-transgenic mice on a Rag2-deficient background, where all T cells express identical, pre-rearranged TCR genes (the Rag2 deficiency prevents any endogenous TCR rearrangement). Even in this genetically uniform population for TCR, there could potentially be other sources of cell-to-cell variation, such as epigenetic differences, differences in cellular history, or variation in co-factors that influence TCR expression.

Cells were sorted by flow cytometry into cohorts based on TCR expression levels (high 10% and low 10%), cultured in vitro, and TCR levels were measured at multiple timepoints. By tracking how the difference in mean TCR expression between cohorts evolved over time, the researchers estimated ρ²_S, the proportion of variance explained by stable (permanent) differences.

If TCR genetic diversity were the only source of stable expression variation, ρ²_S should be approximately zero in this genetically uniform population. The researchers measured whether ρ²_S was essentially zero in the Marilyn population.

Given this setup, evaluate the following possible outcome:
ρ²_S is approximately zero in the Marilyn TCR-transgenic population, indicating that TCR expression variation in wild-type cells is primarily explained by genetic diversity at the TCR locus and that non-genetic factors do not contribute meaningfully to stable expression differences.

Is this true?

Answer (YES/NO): NO